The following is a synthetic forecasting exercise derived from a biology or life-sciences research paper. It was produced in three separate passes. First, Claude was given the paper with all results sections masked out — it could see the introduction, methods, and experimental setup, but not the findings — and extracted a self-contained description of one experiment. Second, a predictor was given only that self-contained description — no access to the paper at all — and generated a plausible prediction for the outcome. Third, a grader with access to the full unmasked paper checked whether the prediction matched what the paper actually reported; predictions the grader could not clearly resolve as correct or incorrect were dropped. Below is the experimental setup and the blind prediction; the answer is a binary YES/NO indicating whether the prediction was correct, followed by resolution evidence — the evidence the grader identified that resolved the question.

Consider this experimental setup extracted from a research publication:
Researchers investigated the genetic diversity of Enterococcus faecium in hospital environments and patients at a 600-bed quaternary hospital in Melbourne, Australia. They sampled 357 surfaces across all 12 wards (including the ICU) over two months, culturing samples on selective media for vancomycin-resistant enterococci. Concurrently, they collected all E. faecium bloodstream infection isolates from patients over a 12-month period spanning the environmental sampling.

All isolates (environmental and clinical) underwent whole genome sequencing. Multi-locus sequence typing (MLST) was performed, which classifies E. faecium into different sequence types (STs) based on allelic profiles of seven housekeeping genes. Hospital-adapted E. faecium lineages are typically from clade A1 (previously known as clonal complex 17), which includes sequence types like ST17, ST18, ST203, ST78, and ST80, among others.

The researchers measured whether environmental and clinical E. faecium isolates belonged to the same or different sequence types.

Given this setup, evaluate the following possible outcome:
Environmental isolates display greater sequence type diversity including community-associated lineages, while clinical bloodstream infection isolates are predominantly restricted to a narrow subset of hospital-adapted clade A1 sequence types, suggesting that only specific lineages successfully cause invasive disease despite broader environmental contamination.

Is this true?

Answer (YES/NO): NO